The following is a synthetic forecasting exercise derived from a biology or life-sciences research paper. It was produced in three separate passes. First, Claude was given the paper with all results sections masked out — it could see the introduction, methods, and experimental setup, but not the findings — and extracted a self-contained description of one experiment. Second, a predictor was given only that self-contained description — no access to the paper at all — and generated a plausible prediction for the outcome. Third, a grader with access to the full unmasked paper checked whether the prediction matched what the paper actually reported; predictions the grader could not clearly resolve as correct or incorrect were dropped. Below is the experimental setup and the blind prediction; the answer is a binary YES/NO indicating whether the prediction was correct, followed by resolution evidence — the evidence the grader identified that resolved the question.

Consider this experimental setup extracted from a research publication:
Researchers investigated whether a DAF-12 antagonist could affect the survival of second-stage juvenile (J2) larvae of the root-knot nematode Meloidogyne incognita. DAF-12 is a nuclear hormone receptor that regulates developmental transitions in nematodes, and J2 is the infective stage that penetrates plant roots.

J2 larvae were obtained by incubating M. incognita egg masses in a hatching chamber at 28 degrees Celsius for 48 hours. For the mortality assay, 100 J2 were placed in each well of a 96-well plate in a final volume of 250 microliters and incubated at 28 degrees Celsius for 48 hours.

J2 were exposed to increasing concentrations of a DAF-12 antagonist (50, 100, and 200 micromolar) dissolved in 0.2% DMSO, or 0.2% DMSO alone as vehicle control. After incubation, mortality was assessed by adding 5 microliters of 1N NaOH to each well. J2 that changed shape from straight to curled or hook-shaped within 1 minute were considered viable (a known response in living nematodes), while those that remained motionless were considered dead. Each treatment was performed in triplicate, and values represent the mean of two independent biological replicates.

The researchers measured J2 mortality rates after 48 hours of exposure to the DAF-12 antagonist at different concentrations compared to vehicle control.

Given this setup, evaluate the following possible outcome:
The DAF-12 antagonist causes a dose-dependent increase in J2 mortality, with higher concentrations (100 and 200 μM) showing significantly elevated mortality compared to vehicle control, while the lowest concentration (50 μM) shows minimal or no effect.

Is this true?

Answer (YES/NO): NO